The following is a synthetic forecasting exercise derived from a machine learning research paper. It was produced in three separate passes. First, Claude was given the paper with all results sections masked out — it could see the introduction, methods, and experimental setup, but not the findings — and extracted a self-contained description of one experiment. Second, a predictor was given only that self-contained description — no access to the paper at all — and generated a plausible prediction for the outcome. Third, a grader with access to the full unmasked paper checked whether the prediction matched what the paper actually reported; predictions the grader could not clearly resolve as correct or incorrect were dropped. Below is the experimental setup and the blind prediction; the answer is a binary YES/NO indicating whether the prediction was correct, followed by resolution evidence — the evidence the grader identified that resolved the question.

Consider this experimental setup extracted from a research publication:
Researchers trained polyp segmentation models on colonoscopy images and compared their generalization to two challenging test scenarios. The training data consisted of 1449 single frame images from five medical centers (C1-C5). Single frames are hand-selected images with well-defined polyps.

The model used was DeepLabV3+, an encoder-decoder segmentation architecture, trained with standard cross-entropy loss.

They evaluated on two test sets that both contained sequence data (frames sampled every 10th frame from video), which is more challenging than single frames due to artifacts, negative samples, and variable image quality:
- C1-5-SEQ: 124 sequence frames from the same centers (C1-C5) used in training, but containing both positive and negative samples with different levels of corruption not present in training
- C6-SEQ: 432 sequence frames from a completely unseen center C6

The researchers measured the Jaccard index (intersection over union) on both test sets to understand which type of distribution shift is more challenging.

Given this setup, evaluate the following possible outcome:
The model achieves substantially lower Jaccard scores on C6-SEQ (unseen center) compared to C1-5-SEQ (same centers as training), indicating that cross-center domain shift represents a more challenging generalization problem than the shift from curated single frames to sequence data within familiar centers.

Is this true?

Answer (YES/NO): YES